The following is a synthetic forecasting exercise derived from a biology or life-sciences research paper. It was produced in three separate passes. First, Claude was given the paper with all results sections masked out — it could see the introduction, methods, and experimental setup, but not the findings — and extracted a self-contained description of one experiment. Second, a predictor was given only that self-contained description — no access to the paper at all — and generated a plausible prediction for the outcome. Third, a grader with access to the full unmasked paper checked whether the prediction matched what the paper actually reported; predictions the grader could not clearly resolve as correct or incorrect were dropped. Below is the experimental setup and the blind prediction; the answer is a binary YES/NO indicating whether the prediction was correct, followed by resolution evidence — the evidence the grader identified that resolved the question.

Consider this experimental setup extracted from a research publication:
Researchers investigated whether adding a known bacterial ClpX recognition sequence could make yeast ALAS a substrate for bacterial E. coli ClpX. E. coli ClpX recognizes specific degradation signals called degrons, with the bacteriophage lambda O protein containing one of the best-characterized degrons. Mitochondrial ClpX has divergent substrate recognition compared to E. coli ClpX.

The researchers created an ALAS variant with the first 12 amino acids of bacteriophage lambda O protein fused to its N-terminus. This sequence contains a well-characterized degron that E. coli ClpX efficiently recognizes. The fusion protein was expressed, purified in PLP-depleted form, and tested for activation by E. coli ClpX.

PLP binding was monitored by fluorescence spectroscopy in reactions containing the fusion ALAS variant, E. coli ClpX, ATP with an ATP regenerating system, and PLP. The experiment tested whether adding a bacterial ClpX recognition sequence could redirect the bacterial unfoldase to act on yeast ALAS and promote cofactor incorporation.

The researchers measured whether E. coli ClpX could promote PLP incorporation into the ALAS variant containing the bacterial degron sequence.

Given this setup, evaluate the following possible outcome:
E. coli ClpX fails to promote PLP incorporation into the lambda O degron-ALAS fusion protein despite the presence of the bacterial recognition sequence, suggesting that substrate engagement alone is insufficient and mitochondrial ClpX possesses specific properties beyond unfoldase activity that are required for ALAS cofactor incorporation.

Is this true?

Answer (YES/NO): NO